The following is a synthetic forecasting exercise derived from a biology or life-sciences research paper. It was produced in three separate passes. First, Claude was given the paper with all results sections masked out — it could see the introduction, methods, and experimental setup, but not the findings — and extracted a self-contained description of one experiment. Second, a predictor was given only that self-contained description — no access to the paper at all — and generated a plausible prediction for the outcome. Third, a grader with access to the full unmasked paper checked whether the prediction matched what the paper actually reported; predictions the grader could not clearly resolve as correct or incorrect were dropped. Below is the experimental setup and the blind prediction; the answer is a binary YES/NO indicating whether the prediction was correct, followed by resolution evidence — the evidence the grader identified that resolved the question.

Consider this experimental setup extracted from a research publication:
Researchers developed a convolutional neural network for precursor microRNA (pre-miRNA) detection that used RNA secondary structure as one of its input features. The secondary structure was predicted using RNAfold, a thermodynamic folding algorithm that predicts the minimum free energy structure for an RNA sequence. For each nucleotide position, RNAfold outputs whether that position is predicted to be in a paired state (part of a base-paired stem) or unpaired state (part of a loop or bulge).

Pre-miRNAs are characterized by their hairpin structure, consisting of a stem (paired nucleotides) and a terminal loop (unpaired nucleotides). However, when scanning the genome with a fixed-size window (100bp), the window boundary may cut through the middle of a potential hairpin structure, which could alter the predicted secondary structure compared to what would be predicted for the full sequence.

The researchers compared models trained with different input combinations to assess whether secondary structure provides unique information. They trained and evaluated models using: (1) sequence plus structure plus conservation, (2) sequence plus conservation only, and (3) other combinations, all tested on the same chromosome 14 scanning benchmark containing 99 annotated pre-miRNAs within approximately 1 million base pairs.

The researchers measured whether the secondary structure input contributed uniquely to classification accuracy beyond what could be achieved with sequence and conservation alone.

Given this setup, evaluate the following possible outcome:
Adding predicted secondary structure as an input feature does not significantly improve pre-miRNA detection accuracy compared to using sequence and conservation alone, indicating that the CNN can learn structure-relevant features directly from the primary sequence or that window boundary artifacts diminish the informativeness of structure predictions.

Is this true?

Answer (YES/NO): NO